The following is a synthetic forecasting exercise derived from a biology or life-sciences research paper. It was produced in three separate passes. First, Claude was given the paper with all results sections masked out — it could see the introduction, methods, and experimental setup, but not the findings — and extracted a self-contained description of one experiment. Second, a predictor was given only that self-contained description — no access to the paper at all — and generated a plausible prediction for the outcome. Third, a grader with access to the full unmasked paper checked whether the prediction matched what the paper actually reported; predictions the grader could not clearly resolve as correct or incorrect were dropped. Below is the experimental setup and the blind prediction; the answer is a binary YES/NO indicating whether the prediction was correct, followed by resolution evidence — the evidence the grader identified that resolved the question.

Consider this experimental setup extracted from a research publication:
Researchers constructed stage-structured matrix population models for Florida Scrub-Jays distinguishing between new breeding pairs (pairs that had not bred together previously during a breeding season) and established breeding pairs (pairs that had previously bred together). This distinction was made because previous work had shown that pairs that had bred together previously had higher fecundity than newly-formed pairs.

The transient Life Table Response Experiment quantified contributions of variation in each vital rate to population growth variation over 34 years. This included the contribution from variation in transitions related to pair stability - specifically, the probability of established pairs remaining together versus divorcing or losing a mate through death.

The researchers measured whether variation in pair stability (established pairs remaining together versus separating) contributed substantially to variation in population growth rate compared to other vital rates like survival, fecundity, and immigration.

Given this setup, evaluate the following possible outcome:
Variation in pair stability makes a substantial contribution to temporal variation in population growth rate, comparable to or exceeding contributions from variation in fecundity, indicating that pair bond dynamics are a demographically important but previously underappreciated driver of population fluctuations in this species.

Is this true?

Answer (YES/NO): NO